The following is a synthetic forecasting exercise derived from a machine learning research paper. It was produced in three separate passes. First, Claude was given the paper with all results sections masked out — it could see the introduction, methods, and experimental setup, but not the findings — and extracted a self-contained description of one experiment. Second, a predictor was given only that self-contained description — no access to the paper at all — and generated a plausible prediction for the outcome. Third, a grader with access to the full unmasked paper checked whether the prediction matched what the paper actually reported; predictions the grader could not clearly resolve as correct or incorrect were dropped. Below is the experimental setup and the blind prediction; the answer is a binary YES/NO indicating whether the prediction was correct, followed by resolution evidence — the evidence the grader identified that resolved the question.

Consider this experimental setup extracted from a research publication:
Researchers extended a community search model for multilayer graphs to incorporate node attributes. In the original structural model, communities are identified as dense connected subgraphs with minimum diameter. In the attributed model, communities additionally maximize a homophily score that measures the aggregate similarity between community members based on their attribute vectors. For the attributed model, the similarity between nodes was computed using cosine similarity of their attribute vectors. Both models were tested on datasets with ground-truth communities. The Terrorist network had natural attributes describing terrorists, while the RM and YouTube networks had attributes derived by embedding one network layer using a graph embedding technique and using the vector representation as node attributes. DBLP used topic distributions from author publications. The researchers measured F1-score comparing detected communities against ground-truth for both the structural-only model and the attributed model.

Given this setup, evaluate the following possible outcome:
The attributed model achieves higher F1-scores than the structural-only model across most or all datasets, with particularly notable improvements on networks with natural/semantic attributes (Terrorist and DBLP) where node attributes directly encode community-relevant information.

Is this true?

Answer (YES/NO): NO